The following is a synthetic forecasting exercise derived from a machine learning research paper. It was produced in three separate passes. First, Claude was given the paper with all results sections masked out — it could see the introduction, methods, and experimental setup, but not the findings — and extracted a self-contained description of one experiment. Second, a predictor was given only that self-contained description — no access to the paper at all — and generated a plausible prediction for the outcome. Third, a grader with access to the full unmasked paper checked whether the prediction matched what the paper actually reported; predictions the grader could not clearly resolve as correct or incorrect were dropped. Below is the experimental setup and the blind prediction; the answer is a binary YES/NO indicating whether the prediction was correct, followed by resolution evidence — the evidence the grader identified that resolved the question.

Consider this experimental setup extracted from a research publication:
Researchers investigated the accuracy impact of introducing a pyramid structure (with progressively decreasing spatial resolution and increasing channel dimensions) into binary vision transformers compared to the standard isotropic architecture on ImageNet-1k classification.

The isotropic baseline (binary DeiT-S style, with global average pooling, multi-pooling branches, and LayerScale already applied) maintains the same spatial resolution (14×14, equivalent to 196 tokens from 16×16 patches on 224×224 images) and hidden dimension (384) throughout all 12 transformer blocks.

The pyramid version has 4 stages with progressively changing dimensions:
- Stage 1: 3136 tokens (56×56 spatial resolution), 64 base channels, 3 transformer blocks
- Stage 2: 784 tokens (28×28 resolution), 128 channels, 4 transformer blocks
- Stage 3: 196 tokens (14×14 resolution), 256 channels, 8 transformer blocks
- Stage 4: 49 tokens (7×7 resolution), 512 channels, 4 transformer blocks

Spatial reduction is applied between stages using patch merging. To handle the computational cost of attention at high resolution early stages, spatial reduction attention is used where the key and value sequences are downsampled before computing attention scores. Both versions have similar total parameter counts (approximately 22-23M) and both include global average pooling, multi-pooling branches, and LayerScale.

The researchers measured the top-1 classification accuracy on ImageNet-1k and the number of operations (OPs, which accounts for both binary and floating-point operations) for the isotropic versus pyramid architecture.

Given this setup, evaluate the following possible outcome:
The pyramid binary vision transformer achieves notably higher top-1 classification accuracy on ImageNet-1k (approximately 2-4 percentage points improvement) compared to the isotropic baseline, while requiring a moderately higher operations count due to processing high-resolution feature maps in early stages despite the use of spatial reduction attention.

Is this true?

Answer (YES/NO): NO